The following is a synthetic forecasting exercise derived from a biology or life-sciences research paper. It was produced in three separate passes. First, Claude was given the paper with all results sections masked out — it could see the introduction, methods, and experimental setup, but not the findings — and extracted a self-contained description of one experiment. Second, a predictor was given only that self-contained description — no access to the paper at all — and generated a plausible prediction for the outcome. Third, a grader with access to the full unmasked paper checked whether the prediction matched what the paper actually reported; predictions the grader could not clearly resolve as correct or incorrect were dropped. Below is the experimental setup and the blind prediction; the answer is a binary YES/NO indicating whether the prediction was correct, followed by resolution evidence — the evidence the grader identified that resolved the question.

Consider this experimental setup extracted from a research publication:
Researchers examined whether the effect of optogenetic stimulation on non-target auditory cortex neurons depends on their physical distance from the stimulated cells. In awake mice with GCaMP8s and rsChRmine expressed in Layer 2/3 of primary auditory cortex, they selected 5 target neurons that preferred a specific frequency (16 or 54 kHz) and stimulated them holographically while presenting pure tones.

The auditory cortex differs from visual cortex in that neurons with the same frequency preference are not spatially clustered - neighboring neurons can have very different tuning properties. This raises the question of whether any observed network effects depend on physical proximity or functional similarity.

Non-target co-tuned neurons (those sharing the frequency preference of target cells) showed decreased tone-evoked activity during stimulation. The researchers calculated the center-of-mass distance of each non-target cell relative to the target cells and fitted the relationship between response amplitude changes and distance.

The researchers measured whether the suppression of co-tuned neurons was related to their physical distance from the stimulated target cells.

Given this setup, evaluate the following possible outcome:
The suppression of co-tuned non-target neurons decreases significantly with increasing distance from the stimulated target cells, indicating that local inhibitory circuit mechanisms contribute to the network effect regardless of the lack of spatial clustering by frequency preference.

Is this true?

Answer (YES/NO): NO